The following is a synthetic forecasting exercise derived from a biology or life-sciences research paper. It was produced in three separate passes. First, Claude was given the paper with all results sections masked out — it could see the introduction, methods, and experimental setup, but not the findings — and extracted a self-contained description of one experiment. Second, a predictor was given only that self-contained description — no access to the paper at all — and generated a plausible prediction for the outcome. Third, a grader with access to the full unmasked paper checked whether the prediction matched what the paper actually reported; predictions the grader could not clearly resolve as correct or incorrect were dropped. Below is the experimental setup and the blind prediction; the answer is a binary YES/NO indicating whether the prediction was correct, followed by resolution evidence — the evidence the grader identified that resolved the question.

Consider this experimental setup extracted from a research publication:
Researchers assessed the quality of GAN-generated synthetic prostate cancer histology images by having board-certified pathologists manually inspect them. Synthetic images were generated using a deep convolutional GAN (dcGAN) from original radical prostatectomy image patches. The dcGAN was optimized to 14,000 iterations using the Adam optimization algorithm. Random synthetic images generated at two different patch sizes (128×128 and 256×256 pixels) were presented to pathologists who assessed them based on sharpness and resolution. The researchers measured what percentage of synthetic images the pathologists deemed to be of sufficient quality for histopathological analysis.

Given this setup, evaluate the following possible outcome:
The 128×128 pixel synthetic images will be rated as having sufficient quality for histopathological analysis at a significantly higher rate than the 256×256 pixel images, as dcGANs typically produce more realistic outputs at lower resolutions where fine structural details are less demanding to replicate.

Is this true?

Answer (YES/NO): NO